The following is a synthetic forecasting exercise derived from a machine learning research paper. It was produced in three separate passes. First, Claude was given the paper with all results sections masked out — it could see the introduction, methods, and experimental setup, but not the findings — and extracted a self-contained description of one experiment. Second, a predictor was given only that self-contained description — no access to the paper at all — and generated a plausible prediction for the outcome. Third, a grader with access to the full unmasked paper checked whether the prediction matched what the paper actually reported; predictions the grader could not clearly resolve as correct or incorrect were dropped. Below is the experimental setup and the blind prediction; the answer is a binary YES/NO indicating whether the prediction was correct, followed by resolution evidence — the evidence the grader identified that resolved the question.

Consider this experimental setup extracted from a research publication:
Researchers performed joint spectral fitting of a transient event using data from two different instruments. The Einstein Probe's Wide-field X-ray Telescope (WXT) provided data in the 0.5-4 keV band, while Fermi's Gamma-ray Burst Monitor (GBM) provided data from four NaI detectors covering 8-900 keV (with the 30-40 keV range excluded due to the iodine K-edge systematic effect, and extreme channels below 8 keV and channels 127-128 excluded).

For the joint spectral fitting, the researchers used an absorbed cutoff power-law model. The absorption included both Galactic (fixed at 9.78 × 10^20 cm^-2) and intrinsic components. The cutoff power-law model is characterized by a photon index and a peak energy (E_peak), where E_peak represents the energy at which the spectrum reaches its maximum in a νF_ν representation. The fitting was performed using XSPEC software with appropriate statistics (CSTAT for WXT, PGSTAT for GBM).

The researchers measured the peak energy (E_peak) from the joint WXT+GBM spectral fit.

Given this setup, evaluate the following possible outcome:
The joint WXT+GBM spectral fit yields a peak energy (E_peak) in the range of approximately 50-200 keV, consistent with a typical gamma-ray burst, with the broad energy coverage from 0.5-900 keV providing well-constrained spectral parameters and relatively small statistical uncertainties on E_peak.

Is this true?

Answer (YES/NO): NO